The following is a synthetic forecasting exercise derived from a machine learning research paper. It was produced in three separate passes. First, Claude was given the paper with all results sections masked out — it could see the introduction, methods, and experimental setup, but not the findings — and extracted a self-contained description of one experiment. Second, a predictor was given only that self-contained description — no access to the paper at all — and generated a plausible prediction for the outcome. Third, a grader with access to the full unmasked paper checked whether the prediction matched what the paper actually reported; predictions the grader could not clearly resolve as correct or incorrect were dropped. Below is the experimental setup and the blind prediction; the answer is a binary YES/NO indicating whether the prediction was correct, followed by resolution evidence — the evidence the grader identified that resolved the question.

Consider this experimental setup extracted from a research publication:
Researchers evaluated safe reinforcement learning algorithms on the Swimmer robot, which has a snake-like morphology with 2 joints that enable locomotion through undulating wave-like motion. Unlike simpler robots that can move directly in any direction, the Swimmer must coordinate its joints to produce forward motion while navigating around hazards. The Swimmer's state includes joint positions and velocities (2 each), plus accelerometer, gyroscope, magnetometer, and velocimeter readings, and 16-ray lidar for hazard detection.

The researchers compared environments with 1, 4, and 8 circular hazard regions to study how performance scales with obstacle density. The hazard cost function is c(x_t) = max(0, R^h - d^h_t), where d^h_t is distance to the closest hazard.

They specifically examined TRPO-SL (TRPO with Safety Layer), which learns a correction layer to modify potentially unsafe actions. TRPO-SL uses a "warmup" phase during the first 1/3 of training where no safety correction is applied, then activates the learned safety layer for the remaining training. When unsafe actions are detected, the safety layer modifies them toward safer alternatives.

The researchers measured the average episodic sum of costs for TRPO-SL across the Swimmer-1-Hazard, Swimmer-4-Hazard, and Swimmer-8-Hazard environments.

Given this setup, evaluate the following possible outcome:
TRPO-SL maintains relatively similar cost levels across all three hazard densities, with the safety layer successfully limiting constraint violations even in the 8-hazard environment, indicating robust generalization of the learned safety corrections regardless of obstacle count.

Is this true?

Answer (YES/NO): NO